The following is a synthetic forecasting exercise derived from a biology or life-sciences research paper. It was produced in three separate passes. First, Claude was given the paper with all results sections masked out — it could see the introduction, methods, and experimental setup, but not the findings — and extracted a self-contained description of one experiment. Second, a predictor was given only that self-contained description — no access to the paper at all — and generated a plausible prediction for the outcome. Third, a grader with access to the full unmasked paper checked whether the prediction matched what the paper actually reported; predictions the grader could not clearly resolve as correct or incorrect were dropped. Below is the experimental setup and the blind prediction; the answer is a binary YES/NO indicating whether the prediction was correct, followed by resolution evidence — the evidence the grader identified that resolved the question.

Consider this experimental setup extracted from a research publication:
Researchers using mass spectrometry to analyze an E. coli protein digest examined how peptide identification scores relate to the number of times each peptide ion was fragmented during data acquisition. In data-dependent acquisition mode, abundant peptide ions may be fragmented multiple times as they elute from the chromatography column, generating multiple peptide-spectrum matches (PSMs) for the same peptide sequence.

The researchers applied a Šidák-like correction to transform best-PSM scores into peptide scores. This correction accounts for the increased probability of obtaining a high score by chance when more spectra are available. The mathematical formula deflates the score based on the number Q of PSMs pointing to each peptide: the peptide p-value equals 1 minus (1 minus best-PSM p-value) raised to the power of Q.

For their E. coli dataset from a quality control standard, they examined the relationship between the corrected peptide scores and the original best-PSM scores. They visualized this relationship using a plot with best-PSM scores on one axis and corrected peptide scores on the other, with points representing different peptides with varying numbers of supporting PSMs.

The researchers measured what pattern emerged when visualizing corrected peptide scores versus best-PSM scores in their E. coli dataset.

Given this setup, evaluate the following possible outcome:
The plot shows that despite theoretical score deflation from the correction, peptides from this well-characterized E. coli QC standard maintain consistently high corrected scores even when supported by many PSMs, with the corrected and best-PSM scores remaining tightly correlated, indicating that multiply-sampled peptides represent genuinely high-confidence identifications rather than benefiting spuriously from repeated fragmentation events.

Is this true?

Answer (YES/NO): NO